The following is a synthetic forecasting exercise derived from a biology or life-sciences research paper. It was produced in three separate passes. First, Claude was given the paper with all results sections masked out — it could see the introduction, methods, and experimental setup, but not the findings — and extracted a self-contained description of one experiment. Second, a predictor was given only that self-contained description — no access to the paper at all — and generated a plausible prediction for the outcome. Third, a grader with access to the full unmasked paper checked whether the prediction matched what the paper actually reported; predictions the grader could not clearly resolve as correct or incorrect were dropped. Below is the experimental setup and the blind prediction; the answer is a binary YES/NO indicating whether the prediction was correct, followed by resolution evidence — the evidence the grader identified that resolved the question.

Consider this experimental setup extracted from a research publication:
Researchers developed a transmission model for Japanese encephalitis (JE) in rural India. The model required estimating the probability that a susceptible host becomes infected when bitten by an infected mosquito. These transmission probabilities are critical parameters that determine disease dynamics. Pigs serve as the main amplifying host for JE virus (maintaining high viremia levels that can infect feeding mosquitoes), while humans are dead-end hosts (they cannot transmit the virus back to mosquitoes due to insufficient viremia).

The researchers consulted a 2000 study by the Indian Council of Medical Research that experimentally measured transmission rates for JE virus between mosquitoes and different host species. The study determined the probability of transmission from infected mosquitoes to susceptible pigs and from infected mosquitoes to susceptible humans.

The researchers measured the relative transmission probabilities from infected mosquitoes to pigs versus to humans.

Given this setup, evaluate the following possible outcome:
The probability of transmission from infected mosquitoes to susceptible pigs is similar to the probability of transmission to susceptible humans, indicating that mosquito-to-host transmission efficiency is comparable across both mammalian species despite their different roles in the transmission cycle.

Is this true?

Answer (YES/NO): NO